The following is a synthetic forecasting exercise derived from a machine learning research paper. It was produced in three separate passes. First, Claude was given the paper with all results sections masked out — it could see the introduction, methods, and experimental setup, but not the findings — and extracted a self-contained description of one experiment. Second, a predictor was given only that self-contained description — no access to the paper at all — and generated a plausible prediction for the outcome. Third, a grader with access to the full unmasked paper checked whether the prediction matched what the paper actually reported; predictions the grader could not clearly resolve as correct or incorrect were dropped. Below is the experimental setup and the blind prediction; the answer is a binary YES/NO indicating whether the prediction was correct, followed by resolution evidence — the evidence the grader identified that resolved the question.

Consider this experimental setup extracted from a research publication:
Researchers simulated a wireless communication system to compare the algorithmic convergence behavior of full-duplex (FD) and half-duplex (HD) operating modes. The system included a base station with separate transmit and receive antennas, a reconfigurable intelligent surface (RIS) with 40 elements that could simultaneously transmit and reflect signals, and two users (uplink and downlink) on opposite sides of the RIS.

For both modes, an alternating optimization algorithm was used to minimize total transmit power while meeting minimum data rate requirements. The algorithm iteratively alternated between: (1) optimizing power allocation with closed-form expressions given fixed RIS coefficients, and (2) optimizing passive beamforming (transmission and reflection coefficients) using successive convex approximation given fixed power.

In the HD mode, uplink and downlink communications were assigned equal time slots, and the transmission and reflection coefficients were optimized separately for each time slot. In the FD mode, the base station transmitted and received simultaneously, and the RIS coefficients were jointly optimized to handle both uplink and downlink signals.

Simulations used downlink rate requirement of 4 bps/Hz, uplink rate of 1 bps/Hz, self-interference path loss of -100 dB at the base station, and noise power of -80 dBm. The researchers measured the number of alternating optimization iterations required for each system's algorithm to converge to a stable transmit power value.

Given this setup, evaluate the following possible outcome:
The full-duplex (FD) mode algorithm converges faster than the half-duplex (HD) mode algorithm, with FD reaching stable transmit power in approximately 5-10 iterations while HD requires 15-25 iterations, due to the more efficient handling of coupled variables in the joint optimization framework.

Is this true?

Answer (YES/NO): NO